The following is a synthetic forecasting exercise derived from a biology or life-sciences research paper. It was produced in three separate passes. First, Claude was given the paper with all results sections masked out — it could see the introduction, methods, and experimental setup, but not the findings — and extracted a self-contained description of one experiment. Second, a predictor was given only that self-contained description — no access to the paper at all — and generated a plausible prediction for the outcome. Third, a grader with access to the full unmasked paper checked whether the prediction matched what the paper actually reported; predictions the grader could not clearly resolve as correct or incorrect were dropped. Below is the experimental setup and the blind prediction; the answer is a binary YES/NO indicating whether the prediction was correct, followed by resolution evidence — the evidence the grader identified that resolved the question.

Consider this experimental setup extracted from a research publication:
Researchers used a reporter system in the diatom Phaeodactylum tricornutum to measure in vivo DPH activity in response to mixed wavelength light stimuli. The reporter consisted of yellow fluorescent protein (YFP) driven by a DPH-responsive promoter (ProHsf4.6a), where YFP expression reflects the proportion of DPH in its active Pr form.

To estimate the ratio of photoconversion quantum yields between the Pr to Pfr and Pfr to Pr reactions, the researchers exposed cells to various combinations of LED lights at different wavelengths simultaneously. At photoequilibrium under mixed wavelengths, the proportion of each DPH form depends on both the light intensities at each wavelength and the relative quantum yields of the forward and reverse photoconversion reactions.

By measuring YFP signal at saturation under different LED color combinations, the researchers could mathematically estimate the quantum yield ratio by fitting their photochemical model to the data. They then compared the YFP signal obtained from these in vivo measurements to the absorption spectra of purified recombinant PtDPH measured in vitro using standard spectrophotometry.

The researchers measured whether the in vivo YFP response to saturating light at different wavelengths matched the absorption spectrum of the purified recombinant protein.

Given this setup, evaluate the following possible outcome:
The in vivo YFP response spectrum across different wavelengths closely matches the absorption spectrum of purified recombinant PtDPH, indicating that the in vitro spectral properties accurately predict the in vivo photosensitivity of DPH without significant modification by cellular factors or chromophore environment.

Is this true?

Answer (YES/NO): NO